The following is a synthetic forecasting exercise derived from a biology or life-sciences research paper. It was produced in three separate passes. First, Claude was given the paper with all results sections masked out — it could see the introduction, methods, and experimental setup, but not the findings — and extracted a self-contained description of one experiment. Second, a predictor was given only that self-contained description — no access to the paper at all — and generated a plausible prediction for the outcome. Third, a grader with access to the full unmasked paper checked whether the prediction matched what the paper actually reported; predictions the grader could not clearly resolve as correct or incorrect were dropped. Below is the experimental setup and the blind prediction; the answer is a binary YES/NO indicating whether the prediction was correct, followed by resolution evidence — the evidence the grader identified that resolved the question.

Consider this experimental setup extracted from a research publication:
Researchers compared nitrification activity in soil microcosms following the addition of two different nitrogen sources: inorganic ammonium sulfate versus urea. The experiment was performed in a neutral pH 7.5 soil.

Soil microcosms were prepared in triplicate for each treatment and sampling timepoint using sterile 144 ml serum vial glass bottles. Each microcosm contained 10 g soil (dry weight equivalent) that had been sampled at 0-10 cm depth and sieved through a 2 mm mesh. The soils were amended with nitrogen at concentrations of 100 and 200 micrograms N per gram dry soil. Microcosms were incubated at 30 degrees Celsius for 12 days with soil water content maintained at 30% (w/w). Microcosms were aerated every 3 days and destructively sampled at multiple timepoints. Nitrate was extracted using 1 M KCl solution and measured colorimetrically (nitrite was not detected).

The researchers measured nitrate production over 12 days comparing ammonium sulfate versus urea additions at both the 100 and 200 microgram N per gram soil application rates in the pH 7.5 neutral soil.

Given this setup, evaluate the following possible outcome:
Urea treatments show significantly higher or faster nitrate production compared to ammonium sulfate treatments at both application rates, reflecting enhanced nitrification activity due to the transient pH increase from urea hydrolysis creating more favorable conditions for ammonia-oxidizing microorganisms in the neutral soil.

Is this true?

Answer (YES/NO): NO